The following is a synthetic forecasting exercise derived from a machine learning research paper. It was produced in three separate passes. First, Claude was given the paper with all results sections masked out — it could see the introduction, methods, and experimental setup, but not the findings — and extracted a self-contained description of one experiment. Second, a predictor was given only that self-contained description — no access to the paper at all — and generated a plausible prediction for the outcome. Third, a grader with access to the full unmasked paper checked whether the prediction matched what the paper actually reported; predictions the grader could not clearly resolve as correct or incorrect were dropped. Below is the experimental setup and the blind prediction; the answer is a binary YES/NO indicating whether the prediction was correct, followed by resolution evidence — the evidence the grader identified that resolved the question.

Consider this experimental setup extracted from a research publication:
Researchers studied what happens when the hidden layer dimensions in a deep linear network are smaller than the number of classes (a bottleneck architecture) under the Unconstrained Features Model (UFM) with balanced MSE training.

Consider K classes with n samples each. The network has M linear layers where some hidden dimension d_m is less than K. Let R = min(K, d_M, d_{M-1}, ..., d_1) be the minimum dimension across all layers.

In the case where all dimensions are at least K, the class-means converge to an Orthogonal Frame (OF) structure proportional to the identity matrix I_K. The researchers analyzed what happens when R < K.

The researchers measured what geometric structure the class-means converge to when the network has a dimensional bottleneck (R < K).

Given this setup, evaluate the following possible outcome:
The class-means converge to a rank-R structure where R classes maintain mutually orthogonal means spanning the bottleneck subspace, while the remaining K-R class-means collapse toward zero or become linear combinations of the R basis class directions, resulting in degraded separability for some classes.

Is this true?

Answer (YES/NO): YES